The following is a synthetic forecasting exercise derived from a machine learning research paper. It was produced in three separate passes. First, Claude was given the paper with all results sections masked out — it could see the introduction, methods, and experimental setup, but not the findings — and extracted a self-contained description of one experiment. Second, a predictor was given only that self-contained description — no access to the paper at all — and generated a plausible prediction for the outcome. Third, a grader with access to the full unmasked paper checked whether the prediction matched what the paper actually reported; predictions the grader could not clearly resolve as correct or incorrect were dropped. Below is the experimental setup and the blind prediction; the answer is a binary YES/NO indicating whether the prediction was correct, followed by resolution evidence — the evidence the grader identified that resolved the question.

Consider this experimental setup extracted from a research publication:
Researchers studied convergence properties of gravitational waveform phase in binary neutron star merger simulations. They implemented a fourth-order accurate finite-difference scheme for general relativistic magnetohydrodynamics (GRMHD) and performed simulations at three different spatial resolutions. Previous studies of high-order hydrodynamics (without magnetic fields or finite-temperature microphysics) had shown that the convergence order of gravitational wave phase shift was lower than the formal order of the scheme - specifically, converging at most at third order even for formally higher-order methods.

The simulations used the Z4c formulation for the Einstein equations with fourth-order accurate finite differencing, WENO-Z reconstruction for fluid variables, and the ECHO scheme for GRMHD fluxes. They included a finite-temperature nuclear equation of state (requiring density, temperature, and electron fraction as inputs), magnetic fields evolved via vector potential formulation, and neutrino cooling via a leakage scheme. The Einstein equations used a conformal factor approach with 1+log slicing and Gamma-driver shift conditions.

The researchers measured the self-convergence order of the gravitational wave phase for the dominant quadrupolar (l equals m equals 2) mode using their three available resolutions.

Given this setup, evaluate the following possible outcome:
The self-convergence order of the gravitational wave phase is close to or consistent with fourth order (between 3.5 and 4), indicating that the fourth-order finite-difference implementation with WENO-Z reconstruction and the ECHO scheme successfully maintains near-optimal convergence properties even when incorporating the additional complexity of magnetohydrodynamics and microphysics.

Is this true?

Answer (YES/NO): NO